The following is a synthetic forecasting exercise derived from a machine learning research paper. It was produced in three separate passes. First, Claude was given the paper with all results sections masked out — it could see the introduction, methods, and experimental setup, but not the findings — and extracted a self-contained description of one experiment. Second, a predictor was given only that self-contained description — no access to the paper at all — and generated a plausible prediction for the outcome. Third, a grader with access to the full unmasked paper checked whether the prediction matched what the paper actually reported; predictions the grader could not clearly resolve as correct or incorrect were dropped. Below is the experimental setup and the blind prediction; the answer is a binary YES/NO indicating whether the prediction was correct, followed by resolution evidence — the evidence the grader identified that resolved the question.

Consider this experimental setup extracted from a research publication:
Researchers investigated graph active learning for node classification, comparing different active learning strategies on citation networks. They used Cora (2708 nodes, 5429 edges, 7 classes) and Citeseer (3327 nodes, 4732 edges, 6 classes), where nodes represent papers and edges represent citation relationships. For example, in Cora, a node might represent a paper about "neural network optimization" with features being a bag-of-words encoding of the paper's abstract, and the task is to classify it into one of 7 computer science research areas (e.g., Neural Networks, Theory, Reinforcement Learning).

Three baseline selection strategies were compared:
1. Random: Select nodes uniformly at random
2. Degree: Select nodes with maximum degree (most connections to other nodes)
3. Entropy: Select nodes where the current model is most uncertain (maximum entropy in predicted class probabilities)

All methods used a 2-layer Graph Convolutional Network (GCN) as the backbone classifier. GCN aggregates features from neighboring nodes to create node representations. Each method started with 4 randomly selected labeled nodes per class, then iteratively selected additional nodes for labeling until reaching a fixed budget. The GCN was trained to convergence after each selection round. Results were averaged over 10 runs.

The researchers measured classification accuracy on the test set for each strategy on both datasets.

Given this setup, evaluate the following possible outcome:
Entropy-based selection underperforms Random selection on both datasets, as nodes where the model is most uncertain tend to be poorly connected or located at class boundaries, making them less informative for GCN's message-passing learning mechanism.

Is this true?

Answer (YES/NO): NO